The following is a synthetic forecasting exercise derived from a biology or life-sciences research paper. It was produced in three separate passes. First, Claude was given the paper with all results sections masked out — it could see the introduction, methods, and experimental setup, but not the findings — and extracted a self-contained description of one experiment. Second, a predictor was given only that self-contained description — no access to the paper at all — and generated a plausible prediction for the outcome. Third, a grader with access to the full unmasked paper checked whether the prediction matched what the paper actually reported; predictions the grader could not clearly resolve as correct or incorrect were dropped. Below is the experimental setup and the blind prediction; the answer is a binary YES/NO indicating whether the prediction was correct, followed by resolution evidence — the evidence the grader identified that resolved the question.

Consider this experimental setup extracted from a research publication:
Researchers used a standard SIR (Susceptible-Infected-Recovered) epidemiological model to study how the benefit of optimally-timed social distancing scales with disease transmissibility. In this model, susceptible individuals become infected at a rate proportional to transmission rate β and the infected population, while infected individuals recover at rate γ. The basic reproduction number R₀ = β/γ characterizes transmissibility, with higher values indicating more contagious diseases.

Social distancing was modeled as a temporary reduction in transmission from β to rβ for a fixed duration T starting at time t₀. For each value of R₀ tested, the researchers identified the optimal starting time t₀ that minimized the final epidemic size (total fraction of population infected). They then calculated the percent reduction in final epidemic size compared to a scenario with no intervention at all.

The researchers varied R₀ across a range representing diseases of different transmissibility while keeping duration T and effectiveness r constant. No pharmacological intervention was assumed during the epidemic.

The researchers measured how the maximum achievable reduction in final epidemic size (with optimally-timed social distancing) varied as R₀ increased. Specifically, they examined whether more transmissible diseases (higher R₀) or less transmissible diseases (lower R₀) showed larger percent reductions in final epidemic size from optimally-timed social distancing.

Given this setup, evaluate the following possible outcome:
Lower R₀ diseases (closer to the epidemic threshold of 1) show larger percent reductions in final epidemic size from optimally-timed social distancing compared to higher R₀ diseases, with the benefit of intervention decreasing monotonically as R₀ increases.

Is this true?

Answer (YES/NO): YES